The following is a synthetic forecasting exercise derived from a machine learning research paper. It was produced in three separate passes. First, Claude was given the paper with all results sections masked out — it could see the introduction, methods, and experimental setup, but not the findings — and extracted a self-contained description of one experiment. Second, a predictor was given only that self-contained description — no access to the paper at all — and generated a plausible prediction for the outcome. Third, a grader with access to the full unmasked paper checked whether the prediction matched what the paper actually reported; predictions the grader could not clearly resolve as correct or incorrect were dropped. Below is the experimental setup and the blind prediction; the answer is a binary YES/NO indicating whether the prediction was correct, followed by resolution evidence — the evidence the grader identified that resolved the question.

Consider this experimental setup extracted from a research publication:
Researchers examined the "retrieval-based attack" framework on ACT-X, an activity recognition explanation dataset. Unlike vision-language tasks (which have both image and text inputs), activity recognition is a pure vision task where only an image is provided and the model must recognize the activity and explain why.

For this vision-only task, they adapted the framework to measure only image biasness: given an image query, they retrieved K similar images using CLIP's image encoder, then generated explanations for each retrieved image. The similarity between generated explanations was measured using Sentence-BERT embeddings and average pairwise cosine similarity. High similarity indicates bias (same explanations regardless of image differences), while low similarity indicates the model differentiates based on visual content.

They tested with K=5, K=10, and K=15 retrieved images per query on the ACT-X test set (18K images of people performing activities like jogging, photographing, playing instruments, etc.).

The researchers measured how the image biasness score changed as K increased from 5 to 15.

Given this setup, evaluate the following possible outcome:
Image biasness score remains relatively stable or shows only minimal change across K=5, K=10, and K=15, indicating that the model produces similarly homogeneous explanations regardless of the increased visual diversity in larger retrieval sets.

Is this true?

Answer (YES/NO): NO